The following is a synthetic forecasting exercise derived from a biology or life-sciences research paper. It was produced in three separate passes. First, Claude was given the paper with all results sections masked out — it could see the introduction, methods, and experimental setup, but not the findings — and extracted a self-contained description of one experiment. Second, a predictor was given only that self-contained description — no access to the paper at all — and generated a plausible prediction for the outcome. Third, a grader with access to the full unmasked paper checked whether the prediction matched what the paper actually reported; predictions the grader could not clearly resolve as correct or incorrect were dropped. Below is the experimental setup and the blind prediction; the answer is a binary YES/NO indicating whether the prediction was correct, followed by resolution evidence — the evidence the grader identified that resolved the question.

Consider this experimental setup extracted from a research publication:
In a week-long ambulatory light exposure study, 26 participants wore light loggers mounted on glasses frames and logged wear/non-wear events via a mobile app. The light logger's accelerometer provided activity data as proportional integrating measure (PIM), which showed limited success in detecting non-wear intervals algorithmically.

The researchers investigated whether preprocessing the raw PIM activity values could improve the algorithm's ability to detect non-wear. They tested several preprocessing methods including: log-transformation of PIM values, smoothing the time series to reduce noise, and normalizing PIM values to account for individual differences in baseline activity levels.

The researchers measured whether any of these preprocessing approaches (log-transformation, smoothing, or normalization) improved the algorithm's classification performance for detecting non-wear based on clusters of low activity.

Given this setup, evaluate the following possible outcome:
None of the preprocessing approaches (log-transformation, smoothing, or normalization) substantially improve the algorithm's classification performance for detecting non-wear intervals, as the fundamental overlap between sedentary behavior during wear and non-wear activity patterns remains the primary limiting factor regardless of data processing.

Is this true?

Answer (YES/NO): YES